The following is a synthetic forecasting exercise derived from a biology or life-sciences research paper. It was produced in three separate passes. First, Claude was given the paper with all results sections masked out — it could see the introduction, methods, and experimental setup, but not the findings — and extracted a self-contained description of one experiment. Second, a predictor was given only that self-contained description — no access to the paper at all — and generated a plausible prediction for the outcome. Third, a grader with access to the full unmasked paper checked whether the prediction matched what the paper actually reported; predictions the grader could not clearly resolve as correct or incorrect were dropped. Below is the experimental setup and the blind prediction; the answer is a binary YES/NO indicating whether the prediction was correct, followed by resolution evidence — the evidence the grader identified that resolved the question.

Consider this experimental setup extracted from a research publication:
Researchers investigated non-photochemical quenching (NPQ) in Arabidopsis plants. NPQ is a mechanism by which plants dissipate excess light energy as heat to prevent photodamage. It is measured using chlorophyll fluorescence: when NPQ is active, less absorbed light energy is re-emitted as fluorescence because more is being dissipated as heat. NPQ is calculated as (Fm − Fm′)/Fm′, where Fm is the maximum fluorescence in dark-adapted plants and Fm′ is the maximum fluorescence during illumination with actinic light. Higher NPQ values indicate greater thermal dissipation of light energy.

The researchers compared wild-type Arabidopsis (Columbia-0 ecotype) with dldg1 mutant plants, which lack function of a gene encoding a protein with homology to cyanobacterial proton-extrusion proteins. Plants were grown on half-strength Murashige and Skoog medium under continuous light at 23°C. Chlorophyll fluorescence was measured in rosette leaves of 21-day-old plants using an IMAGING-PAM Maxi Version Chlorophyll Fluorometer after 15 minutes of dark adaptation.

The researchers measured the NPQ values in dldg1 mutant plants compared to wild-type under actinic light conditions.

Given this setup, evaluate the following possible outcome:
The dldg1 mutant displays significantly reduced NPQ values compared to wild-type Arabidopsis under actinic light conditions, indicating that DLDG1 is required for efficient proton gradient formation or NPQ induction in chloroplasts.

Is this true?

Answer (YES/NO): NO